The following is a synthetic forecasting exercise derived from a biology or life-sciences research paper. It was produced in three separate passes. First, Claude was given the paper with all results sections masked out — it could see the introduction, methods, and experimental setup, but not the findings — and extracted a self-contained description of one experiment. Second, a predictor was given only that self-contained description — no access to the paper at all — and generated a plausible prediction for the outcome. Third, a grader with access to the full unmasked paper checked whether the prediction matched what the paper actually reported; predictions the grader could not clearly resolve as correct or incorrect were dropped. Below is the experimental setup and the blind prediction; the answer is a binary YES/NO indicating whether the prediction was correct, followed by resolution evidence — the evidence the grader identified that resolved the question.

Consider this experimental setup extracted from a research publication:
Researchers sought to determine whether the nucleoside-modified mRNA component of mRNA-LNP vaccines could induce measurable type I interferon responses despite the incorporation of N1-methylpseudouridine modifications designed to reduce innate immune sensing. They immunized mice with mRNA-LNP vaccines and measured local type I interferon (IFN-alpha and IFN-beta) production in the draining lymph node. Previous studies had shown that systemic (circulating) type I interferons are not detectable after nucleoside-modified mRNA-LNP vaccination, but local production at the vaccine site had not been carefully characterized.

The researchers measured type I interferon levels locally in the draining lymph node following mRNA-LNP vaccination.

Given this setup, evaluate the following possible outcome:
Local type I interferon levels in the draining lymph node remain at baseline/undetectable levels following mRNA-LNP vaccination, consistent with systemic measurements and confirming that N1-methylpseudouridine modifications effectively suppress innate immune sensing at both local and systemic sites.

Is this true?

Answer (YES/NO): NO